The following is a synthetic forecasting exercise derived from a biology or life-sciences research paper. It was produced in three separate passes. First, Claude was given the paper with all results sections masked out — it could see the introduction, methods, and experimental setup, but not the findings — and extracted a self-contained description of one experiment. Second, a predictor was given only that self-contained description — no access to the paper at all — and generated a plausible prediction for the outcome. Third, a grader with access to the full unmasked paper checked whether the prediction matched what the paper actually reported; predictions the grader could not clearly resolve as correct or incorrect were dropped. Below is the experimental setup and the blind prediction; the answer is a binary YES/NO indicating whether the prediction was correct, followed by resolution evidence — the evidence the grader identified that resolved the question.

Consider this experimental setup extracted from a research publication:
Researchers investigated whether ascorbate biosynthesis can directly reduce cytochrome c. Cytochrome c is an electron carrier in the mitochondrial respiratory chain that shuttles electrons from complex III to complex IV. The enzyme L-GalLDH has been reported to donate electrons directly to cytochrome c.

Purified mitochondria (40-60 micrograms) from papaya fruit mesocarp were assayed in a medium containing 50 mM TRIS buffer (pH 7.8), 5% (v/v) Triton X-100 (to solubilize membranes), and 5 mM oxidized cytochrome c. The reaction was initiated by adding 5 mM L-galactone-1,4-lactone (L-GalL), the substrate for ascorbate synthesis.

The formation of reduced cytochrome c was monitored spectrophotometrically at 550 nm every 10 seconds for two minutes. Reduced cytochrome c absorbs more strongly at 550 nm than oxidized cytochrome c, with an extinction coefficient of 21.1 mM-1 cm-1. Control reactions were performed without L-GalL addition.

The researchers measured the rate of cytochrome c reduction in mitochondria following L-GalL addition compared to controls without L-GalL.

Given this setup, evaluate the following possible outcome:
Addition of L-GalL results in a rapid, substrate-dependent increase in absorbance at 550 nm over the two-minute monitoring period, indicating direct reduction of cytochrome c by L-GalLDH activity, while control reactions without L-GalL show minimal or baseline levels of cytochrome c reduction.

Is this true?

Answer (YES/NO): YES